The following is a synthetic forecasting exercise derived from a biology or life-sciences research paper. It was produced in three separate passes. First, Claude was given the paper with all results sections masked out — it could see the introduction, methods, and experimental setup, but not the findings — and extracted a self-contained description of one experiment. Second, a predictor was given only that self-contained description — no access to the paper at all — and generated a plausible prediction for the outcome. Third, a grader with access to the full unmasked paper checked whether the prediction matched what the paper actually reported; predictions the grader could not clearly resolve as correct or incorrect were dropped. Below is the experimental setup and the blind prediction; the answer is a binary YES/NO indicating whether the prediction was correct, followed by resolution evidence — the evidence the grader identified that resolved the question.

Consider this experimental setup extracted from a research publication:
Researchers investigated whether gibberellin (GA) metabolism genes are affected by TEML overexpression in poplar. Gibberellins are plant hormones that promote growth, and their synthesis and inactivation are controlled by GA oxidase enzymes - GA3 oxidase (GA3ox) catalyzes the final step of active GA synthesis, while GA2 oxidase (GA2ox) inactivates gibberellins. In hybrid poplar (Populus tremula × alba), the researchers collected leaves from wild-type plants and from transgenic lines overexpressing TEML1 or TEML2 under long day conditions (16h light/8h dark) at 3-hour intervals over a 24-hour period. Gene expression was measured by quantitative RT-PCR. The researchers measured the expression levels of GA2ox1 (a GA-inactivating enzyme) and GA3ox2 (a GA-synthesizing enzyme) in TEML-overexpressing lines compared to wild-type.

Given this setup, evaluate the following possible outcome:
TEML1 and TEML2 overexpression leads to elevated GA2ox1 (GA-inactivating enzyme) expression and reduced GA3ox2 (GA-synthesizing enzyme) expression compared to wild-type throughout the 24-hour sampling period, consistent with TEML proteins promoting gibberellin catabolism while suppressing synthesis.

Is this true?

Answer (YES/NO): NO